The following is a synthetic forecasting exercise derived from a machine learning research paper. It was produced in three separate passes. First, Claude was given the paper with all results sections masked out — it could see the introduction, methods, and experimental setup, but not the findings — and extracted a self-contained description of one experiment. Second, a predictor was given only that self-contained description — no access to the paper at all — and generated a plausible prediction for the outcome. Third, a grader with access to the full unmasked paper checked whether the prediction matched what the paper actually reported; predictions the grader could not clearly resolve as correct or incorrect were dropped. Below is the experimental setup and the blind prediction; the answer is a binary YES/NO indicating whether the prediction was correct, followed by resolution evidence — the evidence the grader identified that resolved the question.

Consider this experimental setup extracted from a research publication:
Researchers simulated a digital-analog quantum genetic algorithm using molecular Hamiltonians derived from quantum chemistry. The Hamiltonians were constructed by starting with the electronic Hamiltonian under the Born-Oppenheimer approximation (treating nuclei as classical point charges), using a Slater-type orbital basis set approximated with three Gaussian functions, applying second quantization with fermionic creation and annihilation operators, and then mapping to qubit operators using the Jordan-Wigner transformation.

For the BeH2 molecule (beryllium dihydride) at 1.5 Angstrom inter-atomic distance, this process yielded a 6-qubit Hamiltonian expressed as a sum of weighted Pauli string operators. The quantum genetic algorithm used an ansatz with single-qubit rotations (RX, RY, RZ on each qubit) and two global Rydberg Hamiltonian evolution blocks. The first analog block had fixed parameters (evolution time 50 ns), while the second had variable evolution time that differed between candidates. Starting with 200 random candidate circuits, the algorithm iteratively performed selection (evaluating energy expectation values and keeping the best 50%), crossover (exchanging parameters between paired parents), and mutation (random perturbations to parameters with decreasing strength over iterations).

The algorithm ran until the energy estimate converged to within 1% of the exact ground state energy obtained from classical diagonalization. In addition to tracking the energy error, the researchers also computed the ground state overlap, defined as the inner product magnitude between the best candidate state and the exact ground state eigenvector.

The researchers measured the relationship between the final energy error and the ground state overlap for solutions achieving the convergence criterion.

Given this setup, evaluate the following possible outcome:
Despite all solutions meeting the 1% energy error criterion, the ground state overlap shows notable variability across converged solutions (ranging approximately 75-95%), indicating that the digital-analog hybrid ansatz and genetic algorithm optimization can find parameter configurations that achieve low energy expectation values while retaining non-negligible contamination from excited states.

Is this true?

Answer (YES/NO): NO